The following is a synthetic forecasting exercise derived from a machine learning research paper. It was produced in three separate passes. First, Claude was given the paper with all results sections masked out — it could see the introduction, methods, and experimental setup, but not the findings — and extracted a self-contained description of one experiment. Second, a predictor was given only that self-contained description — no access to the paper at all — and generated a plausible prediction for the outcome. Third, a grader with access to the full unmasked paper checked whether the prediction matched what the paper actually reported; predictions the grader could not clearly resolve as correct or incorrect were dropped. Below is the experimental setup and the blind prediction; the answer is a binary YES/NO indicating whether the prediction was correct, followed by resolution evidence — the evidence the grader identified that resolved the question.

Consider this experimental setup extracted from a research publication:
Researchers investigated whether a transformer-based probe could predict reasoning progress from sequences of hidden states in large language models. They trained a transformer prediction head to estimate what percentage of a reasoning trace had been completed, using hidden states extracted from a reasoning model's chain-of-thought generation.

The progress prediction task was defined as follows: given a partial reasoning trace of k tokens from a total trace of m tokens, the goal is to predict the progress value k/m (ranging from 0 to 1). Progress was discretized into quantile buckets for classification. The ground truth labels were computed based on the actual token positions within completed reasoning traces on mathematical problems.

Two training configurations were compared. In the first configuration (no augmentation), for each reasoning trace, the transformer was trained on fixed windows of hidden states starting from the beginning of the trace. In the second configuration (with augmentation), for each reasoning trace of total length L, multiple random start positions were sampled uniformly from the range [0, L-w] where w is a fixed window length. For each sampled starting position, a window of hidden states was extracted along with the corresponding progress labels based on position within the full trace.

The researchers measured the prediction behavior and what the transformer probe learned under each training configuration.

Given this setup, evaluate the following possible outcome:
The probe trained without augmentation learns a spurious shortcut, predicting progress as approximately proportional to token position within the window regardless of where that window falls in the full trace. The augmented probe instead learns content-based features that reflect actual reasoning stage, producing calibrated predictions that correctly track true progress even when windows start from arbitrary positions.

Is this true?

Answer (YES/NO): NO